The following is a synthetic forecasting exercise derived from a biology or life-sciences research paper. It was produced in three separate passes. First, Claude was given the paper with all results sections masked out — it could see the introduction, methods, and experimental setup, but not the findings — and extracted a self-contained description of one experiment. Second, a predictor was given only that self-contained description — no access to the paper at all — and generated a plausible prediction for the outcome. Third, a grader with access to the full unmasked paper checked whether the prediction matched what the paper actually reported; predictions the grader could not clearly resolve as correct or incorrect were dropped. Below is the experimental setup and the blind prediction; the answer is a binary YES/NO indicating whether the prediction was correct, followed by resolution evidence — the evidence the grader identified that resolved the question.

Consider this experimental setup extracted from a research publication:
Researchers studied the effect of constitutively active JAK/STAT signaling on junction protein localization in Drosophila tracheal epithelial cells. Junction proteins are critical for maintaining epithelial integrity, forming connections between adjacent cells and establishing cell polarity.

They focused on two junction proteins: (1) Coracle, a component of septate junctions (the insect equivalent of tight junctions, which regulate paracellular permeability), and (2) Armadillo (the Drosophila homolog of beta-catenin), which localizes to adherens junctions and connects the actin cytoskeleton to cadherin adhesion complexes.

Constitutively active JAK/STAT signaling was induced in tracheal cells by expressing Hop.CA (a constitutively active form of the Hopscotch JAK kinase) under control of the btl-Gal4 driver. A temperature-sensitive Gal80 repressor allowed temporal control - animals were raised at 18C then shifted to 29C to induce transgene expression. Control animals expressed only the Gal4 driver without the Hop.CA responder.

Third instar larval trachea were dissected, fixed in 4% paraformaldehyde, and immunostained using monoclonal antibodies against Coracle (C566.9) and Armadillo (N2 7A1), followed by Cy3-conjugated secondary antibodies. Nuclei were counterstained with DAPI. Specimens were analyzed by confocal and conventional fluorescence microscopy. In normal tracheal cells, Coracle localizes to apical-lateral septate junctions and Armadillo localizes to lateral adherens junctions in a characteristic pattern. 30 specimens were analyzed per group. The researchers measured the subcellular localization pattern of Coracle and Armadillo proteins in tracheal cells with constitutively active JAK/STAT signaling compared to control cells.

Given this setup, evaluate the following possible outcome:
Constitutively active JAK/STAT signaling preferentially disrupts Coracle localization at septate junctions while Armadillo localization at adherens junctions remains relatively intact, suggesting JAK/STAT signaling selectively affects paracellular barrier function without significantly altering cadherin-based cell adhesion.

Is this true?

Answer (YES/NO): NO